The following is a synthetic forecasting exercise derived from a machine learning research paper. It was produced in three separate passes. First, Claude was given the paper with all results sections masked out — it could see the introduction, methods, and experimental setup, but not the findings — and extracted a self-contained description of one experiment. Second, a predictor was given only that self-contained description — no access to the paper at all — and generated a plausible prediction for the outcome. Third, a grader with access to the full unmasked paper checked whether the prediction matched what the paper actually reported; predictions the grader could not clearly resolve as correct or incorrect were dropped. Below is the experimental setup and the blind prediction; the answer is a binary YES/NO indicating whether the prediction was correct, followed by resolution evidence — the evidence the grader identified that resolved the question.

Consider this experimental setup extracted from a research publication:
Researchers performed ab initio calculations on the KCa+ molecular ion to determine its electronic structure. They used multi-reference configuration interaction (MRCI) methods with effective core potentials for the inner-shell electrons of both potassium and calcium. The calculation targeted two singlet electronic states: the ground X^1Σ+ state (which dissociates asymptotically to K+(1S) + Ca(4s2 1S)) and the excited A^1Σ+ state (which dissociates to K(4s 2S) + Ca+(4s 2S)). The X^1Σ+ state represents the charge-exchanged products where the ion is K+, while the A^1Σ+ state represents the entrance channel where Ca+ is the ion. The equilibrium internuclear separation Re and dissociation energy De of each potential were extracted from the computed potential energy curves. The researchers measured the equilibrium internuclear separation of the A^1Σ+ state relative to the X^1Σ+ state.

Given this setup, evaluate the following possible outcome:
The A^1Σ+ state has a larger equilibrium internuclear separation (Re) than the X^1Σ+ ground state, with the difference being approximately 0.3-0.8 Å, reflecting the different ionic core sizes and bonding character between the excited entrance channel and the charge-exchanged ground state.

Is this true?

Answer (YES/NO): NO